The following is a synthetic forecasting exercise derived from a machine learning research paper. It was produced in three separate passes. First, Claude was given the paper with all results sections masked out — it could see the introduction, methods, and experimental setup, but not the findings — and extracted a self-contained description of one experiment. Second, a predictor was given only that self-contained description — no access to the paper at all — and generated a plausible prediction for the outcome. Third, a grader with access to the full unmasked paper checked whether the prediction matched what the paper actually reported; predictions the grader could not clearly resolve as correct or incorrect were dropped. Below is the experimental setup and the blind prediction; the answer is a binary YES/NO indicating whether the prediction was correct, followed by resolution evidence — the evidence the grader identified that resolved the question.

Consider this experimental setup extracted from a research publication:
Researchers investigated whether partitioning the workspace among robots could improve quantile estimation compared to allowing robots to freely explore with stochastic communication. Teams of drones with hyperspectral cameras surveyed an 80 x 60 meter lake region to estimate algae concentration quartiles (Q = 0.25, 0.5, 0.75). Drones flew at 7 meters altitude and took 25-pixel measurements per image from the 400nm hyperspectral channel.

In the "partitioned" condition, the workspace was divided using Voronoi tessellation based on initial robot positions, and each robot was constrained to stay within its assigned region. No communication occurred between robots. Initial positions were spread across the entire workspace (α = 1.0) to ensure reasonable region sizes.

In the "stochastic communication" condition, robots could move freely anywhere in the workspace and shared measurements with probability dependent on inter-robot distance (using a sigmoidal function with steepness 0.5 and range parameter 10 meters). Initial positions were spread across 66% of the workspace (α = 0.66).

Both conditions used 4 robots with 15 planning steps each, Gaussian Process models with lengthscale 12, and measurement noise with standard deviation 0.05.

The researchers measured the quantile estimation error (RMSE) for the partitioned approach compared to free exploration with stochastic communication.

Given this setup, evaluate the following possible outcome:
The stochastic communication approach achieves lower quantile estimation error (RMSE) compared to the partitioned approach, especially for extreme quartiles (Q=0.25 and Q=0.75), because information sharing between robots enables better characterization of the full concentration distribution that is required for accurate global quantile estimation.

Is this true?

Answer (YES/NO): NO